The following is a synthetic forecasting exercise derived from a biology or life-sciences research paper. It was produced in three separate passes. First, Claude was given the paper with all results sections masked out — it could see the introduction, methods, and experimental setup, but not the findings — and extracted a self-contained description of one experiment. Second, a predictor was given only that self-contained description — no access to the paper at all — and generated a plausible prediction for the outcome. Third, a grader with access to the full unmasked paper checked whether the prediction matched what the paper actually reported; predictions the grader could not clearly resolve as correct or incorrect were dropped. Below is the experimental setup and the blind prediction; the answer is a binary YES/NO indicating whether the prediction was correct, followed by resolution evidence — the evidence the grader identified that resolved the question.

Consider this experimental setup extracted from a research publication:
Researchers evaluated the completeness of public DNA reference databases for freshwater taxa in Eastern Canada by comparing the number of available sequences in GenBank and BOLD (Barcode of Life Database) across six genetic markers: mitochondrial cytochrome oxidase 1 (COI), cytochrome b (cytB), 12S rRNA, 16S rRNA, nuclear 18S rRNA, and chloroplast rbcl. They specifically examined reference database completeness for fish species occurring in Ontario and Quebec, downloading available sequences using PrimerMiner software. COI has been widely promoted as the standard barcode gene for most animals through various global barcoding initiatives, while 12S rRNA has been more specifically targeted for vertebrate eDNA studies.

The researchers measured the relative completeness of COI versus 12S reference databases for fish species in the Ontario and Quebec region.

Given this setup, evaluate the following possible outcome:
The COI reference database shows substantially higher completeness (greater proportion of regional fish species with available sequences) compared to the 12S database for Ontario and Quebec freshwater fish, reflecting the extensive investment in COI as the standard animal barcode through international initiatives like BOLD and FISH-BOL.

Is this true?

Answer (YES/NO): YES